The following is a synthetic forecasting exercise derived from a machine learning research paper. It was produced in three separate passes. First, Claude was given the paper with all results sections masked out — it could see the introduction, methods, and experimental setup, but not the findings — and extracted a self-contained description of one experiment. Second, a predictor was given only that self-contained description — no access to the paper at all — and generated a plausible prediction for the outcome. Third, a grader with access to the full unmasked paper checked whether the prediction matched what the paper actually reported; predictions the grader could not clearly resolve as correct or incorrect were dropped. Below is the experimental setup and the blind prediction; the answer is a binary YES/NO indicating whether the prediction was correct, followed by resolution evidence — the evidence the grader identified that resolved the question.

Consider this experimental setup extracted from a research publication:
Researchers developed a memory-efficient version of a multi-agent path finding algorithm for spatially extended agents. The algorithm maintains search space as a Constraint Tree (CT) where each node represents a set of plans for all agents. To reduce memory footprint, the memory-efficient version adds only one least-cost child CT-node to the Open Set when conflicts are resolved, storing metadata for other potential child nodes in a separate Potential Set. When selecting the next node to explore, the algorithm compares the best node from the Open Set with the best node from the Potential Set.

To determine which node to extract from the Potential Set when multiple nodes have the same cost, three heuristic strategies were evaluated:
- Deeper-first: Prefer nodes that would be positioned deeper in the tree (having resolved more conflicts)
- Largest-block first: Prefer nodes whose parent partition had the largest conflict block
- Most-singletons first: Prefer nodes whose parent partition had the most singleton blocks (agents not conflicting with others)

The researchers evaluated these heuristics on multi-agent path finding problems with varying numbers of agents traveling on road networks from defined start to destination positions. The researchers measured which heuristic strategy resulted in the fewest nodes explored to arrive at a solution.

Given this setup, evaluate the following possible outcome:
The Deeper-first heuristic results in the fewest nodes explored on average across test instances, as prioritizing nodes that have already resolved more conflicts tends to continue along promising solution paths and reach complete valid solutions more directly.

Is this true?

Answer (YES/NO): YES